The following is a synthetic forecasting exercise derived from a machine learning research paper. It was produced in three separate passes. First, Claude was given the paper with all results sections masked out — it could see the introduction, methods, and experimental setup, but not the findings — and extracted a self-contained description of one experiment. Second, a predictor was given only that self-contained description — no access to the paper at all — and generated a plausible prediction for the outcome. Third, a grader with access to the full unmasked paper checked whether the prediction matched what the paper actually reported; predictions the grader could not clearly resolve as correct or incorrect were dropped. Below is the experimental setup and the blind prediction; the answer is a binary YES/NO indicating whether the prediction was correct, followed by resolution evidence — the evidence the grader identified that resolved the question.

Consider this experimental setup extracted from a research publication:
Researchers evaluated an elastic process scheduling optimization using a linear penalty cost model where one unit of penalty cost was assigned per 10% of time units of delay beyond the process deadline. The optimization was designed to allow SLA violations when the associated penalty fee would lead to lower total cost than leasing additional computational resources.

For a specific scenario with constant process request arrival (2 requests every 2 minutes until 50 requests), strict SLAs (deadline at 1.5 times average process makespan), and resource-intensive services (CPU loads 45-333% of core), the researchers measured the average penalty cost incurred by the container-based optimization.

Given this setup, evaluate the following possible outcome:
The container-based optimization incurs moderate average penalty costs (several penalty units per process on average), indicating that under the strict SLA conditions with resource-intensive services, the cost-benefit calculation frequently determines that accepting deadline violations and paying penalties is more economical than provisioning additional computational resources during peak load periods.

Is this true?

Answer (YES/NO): NO